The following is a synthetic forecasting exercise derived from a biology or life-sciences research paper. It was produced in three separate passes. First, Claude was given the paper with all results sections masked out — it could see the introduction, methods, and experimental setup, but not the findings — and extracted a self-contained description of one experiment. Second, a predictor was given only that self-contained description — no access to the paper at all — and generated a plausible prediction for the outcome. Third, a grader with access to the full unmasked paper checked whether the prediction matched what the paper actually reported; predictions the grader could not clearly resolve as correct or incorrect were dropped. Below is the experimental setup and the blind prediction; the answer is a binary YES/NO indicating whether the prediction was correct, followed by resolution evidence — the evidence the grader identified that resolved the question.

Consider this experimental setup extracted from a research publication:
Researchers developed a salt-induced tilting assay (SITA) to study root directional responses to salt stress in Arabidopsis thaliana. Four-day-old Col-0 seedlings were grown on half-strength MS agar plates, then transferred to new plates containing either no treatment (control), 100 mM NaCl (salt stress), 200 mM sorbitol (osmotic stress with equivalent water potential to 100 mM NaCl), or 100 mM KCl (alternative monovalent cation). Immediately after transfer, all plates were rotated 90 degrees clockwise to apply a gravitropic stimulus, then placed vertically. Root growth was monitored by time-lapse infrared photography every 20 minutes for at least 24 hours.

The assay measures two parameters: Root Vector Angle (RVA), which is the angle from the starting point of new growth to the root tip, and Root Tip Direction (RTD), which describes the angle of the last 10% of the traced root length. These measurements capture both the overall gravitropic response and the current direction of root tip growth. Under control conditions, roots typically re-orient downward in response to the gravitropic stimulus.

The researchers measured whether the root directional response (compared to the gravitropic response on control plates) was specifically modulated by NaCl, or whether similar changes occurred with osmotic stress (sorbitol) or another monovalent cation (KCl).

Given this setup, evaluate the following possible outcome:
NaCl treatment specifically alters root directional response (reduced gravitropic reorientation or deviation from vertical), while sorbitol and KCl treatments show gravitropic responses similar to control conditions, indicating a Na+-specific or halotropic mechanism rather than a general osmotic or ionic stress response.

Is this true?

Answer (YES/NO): YES